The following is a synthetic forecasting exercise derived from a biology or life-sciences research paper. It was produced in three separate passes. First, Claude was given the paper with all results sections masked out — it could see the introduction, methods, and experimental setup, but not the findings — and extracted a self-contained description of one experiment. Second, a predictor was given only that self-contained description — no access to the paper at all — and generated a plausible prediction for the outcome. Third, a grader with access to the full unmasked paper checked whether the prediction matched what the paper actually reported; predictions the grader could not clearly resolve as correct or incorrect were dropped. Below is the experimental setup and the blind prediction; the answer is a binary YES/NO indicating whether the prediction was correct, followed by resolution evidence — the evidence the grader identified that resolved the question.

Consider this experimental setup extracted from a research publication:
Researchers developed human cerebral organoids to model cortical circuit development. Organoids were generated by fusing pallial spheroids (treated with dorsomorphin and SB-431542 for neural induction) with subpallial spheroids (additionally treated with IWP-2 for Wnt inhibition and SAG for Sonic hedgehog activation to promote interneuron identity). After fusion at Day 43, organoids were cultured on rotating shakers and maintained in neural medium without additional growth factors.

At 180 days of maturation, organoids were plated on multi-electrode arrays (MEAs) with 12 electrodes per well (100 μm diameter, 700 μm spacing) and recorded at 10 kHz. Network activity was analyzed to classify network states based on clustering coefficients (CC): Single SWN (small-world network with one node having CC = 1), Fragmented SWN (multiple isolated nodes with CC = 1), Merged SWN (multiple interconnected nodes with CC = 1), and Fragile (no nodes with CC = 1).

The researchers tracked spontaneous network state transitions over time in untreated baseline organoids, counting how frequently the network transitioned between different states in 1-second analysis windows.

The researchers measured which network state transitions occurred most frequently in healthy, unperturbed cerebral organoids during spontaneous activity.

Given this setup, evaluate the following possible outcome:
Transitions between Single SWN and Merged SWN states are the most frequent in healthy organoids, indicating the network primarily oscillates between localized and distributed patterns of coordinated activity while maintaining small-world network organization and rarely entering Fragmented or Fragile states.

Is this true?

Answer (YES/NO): NO